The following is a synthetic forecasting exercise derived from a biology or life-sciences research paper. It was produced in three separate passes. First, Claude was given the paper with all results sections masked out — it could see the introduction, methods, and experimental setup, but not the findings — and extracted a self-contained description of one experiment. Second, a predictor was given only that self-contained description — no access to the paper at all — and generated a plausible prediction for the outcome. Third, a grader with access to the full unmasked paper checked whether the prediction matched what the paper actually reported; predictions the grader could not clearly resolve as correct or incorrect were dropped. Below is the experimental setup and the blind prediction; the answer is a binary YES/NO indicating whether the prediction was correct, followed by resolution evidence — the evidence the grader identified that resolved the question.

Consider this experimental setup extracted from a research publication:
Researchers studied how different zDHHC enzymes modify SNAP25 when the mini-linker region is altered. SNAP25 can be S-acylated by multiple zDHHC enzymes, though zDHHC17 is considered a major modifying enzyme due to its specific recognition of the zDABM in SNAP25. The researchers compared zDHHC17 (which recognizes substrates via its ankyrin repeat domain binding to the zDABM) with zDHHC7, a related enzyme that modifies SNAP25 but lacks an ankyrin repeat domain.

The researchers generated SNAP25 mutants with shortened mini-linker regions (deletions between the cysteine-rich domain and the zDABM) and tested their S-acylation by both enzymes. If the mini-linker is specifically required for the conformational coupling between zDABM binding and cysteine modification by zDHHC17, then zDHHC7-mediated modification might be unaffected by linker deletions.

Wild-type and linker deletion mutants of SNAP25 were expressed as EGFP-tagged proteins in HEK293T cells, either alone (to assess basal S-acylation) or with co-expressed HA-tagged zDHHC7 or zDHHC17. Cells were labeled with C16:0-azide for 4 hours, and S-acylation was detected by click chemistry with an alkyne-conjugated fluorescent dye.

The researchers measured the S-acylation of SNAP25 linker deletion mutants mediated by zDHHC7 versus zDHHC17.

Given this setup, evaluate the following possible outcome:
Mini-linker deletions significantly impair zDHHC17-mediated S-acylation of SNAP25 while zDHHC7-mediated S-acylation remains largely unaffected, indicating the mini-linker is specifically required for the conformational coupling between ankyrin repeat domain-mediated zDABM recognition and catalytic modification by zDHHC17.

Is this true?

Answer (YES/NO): YES